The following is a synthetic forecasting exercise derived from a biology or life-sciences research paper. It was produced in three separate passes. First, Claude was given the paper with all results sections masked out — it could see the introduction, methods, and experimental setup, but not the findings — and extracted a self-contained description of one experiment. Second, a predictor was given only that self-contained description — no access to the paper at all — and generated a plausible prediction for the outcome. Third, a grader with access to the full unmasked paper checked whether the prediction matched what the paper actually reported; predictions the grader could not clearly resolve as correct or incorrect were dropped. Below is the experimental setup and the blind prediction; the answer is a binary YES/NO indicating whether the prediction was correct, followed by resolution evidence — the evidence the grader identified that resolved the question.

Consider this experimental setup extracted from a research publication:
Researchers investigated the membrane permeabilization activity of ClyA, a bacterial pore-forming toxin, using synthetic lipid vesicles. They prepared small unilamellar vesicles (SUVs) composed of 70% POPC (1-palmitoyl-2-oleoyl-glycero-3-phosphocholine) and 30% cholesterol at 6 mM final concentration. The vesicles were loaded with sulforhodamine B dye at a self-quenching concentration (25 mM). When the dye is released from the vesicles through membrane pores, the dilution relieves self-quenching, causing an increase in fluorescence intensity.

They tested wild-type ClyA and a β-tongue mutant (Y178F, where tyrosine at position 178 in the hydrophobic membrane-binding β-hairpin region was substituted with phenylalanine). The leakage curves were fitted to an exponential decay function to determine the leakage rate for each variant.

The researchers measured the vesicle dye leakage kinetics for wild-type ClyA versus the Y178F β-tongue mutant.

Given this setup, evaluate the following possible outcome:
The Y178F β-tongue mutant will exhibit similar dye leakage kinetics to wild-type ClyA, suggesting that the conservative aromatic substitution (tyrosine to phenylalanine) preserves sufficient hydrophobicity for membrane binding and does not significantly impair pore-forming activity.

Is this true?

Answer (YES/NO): NO